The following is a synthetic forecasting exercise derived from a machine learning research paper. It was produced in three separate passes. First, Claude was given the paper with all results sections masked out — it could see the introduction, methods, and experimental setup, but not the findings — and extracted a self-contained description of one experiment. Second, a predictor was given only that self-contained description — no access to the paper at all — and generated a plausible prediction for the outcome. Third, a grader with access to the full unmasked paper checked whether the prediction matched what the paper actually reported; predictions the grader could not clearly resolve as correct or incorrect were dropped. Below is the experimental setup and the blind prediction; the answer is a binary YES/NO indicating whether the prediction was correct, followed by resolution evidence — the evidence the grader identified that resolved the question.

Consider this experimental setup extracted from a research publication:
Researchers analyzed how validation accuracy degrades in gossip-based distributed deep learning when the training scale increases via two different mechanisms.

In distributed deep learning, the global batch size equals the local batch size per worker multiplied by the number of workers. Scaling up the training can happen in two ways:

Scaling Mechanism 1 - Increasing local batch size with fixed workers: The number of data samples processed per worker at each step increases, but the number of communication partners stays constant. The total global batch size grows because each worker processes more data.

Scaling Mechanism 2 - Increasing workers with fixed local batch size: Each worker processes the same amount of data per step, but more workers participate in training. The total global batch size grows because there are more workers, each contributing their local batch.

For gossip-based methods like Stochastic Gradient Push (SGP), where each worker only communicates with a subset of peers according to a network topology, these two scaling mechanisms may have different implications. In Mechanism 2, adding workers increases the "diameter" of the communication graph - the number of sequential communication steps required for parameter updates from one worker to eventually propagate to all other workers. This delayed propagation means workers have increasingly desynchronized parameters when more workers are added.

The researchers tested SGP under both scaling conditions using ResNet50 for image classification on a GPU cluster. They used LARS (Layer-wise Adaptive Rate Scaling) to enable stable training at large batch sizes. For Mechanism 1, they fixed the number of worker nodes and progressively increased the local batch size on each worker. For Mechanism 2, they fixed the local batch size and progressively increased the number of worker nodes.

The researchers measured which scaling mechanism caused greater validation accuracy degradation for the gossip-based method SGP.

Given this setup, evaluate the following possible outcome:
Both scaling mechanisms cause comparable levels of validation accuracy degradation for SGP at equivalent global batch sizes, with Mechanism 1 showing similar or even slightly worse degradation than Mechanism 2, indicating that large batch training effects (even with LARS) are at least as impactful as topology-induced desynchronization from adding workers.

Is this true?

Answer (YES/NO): NO